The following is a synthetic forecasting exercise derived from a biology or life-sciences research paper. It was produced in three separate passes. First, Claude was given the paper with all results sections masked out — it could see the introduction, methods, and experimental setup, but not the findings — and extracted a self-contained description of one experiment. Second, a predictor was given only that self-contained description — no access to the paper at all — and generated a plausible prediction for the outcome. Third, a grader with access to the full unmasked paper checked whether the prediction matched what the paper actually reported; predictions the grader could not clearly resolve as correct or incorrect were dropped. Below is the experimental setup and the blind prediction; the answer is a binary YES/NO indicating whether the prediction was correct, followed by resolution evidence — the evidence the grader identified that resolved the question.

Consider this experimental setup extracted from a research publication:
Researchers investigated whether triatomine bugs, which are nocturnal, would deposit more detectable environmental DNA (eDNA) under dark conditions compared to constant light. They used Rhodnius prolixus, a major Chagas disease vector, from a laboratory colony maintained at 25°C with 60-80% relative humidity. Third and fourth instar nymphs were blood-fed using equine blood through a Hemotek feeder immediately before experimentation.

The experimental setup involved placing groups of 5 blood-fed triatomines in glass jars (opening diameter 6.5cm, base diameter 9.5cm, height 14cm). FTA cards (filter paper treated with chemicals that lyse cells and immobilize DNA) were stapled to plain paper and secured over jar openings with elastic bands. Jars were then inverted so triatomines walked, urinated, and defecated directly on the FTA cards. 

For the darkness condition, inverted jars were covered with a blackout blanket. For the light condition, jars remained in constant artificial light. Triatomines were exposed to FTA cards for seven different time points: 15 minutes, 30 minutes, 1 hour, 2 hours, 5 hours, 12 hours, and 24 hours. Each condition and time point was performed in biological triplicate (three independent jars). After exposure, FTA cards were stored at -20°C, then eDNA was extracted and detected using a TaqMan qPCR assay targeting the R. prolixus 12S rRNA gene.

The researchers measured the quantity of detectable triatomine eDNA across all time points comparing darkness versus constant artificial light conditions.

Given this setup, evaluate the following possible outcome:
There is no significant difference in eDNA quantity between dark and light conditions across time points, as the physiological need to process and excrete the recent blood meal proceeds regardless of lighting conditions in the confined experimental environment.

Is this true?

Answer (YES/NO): YES